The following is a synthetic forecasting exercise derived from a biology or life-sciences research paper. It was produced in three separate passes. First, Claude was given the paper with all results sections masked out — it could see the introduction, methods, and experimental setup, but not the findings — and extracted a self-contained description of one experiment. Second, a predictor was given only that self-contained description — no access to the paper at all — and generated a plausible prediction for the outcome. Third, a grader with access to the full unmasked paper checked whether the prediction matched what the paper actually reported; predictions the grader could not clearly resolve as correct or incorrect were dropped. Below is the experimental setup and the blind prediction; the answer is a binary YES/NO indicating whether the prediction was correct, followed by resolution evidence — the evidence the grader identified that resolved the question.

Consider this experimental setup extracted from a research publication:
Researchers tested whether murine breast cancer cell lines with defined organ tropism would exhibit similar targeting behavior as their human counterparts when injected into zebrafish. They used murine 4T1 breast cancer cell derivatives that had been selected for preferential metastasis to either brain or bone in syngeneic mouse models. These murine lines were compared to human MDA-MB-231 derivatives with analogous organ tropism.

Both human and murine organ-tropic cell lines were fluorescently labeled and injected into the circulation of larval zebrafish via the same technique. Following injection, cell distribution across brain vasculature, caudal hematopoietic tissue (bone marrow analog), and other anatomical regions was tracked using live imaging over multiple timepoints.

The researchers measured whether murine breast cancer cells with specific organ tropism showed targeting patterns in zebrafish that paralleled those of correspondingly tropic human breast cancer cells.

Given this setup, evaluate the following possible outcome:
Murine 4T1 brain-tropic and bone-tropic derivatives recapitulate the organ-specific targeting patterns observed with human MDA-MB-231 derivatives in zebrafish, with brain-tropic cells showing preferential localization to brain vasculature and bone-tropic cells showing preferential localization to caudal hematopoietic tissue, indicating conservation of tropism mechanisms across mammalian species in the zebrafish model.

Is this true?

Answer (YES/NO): NO